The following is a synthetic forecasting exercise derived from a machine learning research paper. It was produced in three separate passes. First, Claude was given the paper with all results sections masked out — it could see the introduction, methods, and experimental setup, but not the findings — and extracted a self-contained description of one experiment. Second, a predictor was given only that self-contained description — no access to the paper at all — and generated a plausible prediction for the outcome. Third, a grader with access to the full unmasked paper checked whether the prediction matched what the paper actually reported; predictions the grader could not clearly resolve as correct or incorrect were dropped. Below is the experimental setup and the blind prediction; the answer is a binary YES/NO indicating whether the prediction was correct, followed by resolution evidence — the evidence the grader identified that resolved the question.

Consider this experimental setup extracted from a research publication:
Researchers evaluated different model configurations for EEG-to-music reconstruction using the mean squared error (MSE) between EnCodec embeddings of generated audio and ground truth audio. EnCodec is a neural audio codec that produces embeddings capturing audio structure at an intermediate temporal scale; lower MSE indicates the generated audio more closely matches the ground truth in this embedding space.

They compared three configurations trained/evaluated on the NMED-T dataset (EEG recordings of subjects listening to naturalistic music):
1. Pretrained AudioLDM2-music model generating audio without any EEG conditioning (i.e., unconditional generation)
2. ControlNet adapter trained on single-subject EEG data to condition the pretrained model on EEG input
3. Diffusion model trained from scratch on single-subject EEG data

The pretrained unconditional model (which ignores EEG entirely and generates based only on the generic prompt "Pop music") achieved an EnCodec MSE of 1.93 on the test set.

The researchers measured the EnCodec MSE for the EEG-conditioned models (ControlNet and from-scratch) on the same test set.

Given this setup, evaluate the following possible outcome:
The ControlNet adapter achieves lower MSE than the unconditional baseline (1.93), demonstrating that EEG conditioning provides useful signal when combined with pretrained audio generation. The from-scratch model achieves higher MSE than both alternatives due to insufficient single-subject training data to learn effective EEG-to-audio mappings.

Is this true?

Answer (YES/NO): NO